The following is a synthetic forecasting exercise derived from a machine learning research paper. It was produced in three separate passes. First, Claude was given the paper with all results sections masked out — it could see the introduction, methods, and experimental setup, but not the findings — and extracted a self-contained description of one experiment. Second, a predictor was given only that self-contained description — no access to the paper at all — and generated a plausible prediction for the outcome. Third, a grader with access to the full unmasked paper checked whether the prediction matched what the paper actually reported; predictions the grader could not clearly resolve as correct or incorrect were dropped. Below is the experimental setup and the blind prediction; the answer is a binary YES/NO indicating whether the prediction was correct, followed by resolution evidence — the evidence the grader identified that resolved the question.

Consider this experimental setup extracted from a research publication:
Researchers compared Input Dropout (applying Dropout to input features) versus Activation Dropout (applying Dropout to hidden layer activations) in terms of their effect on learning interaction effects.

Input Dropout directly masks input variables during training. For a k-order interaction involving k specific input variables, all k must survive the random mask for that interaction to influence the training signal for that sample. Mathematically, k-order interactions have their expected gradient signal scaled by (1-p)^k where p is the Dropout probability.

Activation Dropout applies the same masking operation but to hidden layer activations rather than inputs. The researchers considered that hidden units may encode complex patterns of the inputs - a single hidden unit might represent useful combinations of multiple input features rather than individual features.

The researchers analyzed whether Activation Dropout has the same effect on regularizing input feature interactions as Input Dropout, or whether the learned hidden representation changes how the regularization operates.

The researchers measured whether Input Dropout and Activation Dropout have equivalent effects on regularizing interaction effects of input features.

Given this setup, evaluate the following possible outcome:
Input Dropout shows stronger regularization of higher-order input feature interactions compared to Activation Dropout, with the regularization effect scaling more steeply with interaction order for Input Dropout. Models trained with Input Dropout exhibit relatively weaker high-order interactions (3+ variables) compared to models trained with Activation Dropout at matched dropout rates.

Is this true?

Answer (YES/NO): YES